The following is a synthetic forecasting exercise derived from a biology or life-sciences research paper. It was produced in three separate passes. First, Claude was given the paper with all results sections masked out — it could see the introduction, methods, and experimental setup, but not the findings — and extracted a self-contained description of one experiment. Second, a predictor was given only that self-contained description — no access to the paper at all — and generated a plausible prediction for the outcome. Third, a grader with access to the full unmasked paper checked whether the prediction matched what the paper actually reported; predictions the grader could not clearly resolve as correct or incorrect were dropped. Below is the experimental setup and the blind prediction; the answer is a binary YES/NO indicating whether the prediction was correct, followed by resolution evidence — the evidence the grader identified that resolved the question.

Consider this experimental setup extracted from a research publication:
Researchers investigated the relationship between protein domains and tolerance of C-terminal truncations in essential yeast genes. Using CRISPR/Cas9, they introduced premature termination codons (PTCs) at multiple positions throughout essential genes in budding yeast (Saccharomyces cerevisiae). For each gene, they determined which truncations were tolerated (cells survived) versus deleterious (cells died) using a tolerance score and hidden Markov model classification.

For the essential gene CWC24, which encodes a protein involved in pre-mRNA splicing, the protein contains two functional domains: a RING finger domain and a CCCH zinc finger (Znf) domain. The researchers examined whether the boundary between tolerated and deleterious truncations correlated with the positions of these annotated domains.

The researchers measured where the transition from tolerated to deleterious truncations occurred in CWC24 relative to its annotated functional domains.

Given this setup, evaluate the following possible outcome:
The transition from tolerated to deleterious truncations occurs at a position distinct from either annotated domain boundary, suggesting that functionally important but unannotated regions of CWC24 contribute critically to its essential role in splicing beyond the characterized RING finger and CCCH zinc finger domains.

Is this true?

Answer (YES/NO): NO